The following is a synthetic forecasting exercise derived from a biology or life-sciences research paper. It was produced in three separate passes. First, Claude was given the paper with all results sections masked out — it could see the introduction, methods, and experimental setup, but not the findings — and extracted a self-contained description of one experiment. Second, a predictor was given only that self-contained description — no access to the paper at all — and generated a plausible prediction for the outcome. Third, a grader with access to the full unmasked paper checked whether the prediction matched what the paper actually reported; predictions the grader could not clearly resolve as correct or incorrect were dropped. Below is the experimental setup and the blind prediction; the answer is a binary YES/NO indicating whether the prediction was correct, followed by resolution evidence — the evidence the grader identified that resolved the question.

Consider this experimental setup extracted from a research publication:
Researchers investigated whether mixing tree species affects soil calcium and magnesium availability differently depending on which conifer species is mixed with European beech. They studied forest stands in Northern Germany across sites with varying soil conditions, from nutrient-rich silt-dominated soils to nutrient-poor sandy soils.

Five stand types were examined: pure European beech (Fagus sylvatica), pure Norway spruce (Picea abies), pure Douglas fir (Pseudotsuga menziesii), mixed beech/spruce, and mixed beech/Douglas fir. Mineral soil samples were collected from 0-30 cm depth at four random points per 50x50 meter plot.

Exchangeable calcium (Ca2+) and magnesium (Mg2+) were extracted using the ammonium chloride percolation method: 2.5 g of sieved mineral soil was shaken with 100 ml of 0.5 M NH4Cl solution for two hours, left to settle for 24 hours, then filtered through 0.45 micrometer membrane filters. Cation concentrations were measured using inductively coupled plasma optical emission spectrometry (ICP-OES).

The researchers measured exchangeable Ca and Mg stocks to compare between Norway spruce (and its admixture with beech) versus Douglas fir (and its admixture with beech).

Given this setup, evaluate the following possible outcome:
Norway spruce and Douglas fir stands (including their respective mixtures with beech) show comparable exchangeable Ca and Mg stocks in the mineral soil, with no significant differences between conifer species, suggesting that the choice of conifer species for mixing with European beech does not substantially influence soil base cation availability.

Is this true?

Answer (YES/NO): NO